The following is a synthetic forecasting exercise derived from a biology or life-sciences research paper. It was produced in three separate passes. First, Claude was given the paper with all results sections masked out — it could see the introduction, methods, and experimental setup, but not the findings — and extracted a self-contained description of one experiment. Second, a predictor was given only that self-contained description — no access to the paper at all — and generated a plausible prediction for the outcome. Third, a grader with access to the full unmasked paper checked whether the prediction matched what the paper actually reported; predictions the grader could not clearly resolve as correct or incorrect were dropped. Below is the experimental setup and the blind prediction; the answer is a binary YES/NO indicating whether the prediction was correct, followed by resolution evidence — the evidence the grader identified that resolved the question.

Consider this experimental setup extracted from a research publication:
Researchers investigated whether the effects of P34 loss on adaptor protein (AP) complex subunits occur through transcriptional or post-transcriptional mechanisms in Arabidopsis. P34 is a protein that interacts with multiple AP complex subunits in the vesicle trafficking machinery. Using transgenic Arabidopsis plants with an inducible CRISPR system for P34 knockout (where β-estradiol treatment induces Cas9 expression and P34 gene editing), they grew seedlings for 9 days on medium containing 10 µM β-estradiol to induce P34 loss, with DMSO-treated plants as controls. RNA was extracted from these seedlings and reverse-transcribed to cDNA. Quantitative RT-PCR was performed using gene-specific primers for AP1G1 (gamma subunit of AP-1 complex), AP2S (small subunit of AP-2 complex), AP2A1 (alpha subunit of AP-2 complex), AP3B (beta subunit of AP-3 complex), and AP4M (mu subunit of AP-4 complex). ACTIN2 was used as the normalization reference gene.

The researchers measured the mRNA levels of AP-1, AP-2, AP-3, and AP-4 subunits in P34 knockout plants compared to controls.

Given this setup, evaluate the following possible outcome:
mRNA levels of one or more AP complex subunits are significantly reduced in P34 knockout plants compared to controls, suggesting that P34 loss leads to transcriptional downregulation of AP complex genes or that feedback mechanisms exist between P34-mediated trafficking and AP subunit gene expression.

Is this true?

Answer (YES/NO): NO